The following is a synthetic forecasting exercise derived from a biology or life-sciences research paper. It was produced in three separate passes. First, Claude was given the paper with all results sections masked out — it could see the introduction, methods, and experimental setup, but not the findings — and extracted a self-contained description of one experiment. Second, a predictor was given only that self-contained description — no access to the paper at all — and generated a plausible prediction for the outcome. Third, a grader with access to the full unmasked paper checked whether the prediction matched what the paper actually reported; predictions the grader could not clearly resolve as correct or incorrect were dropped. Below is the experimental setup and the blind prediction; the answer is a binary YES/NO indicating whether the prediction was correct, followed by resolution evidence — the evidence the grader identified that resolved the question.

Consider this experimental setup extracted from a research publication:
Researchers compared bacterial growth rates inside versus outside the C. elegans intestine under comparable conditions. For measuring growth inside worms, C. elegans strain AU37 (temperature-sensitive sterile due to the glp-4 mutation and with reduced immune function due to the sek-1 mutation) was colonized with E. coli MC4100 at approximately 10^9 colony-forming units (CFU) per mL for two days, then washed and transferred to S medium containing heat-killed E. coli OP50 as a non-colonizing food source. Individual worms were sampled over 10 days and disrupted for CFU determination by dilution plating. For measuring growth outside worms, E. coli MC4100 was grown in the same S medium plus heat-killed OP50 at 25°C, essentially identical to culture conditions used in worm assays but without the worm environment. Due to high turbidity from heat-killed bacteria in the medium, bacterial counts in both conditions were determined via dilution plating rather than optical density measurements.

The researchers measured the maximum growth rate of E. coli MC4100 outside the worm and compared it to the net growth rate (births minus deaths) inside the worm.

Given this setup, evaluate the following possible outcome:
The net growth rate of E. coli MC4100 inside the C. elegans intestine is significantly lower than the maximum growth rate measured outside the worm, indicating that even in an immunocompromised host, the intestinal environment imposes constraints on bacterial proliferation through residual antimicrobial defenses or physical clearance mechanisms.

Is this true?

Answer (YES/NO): YES